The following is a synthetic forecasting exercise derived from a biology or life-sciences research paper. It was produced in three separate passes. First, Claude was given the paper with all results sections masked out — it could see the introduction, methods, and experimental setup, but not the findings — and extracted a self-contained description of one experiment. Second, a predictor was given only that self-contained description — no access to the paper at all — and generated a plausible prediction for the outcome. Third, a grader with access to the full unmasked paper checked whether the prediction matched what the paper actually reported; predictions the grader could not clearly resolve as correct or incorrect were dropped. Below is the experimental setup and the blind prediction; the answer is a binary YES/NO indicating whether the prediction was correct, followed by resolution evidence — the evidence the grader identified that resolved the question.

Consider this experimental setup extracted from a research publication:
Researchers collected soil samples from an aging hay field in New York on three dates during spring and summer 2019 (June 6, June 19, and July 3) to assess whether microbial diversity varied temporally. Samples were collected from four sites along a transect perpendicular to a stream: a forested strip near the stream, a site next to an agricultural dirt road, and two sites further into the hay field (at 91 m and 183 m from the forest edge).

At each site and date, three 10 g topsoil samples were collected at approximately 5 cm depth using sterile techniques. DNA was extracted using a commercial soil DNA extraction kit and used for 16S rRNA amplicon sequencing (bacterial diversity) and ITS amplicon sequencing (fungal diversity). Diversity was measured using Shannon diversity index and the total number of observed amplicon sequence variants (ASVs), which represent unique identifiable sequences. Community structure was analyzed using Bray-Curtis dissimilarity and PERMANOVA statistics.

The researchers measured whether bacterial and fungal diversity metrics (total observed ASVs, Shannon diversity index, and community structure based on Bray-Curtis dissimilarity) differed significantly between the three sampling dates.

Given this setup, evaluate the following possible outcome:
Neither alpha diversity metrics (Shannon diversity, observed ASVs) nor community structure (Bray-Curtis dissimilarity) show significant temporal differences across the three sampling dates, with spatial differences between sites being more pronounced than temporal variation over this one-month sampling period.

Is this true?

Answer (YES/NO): YES